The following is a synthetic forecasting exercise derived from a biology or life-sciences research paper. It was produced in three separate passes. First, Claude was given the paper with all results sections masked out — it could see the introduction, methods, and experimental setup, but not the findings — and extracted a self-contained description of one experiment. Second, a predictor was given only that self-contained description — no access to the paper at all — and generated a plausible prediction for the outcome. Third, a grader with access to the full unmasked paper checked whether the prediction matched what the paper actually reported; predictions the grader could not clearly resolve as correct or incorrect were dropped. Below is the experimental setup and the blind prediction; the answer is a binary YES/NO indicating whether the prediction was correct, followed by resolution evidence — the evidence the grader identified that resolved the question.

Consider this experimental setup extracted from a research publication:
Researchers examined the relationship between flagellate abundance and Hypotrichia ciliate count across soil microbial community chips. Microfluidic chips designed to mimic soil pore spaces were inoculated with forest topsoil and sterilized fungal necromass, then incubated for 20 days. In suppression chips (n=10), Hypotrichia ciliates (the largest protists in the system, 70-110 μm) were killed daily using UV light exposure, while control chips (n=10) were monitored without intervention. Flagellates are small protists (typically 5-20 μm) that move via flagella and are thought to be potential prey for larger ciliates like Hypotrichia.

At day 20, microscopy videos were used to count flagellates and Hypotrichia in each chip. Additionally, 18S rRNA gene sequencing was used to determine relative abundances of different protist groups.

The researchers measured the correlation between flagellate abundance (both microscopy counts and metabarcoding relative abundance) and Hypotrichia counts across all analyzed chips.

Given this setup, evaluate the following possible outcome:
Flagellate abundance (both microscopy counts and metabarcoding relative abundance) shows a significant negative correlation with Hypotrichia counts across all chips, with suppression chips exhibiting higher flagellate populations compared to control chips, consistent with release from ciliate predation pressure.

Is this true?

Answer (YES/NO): YES